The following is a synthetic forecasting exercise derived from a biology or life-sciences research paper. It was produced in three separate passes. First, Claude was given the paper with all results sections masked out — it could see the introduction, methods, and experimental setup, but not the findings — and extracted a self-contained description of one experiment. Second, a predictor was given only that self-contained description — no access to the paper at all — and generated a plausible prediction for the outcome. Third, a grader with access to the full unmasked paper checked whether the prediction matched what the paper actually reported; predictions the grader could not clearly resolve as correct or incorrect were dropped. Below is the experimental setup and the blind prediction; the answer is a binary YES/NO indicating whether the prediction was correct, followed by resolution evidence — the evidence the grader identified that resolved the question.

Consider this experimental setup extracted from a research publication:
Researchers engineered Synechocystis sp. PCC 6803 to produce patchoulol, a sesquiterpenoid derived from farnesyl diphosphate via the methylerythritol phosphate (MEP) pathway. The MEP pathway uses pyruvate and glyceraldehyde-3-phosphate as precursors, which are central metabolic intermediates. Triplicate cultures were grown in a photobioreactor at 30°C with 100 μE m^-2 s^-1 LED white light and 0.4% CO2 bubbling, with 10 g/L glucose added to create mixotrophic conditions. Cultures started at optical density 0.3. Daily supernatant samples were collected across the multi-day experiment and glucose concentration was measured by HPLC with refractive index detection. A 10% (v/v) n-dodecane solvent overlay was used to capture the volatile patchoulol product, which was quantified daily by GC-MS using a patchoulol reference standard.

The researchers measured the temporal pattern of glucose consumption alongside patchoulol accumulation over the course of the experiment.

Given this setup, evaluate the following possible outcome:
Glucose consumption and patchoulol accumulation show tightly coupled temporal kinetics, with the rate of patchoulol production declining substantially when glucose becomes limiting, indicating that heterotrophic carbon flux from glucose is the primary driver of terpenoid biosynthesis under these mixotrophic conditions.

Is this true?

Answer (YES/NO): NO